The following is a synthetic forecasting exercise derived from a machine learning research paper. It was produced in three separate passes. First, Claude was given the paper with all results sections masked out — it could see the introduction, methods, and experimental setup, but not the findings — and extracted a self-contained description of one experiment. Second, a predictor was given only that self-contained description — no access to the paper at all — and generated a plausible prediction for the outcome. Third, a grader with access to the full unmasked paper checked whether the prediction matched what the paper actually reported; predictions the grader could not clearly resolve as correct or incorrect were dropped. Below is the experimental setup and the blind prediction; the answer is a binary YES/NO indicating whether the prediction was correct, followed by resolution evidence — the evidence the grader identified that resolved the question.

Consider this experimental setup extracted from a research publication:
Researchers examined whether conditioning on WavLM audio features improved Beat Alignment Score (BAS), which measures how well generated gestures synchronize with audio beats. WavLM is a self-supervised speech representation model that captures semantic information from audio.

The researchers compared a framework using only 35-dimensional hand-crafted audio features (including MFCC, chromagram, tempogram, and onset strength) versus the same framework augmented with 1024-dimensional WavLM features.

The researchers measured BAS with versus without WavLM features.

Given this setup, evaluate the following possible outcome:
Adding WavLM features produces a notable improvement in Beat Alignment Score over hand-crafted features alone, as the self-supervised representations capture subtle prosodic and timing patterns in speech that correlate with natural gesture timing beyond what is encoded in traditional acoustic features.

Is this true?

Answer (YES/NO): NO